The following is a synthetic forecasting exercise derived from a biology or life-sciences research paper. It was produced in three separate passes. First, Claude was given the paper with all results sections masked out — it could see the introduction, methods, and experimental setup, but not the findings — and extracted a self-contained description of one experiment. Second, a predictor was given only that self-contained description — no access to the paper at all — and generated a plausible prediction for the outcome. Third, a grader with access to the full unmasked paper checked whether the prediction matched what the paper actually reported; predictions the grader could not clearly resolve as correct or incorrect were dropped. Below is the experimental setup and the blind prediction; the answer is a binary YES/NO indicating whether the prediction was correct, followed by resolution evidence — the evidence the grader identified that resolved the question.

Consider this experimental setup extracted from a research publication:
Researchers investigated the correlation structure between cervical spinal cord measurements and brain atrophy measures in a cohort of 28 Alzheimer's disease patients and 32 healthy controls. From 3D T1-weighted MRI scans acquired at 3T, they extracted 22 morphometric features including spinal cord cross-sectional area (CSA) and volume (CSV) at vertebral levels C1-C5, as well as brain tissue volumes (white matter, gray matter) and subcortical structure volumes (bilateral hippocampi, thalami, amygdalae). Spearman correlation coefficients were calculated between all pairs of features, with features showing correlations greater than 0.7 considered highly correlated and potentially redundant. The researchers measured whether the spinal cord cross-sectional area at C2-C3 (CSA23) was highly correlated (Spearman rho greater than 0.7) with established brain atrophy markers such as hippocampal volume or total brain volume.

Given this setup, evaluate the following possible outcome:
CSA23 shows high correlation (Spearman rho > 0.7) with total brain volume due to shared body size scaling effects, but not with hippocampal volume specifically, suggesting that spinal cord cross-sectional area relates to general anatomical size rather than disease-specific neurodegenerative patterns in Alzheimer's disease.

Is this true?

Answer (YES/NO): NO